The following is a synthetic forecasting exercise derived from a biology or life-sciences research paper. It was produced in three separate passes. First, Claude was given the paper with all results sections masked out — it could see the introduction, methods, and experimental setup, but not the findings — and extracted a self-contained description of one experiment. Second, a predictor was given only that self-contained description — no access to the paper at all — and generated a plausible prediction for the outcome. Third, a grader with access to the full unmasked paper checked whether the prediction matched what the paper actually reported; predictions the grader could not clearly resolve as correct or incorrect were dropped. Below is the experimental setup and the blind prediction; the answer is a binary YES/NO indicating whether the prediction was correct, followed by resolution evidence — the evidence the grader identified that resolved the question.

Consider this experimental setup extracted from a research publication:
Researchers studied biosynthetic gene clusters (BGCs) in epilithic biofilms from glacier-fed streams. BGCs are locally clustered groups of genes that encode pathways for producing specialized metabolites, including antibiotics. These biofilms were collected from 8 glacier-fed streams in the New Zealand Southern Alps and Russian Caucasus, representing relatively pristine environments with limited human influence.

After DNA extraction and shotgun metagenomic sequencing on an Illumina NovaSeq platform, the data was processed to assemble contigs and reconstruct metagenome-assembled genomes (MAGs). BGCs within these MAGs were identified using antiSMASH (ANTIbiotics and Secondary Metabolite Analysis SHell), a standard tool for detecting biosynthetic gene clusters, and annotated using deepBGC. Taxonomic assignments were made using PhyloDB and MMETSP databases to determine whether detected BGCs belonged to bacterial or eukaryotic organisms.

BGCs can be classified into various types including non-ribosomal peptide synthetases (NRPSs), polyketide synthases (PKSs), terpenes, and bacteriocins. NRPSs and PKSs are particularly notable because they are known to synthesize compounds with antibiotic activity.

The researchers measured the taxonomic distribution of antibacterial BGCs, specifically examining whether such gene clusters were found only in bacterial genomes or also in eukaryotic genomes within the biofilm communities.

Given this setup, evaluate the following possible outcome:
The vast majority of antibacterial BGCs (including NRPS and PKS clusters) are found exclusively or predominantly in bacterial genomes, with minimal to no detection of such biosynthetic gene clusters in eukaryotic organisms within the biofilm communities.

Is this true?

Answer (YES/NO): NO